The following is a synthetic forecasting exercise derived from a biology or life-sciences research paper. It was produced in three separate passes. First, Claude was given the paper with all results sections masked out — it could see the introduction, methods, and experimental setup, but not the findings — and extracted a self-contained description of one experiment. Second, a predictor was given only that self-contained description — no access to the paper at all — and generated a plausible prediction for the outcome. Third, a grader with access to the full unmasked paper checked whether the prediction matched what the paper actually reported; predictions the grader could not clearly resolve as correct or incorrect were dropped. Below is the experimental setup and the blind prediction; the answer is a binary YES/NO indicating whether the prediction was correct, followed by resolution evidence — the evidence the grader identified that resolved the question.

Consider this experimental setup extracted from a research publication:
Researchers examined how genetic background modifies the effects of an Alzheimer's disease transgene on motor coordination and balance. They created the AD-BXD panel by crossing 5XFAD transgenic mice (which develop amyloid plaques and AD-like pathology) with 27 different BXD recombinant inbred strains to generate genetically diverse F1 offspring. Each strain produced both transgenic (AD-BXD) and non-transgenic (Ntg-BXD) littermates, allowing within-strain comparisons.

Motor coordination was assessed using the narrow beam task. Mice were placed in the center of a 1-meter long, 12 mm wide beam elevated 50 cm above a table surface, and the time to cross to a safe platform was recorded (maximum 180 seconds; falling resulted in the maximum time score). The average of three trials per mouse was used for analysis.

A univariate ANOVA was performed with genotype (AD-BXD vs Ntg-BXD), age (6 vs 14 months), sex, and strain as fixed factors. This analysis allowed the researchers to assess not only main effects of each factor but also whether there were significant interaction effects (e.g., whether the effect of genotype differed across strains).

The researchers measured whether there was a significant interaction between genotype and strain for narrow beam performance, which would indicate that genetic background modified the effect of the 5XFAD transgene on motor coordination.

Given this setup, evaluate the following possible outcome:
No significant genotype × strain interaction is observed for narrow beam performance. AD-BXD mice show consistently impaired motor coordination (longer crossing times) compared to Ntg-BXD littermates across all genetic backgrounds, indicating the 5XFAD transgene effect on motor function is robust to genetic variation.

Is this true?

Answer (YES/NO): NO